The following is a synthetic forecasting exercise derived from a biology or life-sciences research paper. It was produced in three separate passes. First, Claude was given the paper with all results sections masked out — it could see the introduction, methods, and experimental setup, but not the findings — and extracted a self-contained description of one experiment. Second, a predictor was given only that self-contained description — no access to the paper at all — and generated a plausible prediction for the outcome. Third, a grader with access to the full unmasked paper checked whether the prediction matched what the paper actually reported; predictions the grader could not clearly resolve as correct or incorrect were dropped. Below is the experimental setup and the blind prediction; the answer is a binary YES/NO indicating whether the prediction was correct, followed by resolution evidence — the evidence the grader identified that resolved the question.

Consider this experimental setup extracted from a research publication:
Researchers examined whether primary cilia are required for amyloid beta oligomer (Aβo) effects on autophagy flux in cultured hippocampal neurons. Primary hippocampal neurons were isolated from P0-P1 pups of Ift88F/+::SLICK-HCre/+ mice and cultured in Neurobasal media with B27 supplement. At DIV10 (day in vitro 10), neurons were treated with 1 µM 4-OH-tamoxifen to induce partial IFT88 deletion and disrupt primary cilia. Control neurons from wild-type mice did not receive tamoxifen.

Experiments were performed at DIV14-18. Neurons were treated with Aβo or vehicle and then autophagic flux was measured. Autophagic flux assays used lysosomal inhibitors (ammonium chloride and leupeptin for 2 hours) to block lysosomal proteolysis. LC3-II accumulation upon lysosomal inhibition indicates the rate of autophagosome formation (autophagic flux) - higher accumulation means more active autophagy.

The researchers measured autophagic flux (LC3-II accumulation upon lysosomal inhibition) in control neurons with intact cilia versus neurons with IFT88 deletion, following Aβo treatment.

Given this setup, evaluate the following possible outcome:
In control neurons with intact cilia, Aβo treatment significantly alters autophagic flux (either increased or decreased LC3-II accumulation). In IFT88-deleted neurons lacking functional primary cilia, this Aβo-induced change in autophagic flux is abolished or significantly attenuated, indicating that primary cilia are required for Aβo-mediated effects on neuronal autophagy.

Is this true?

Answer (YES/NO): YES